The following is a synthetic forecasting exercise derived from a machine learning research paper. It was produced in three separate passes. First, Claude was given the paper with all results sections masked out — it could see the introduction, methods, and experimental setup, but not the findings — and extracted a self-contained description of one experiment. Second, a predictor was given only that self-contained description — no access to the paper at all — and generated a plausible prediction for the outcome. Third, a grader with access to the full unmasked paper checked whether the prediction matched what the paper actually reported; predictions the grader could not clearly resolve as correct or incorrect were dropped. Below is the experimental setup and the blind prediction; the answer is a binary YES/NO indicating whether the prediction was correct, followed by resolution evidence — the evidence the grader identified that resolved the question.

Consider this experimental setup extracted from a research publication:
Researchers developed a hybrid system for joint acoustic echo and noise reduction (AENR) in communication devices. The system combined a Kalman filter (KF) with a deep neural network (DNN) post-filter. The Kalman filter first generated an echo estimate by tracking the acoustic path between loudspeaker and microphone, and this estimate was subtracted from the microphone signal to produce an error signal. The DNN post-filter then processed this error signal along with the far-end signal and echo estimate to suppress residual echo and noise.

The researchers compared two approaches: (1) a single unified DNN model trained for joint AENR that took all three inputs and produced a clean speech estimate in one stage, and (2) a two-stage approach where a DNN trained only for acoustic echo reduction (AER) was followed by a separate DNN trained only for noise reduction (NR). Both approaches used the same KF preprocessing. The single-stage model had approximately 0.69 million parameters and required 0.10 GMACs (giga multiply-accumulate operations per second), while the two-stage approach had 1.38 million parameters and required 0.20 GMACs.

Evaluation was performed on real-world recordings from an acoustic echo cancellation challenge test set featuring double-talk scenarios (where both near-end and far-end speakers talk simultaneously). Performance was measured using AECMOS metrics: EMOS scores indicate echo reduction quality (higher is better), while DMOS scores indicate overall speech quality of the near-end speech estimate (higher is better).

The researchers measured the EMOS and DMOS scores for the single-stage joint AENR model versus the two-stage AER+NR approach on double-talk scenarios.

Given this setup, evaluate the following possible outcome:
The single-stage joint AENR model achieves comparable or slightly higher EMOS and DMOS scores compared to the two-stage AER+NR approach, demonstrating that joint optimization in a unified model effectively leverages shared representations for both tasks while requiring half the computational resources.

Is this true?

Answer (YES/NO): YES